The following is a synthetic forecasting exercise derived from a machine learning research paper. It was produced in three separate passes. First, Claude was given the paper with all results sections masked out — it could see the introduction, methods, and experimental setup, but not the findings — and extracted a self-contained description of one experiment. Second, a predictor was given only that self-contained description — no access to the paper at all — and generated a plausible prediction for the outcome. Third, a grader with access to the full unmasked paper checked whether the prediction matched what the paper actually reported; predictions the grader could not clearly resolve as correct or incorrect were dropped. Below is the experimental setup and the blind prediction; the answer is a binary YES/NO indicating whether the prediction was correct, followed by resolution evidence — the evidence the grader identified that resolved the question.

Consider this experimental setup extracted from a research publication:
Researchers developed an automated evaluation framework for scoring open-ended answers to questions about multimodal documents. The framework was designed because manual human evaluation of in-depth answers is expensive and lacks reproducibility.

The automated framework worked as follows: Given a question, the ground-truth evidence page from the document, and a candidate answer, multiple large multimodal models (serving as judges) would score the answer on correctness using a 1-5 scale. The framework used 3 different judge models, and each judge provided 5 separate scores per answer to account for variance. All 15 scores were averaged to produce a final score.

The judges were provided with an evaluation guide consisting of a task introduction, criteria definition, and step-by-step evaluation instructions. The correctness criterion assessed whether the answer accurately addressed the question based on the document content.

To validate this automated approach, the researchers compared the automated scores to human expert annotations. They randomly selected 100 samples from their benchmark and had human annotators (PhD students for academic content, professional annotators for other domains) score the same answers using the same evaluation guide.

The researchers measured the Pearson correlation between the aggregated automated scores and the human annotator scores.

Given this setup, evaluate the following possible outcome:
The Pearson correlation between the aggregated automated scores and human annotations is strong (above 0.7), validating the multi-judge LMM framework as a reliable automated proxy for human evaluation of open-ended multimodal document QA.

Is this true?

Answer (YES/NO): YES